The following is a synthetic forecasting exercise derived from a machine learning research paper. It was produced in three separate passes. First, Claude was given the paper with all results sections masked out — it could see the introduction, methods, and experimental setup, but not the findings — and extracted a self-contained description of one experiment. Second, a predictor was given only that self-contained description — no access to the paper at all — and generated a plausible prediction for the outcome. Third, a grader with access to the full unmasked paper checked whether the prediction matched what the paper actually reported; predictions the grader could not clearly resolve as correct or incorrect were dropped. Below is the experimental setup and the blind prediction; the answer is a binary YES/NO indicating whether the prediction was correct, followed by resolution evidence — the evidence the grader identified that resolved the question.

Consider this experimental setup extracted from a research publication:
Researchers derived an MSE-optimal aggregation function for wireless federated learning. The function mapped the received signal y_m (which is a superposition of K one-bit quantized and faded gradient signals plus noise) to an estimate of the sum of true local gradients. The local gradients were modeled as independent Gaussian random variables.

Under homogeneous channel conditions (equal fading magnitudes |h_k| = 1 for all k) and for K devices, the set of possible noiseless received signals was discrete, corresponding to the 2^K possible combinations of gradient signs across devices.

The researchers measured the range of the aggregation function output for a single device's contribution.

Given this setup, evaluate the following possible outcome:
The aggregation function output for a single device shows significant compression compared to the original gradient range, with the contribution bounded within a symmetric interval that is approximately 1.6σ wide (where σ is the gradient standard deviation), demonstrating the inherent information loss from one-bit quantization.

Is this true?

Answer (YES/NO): YES